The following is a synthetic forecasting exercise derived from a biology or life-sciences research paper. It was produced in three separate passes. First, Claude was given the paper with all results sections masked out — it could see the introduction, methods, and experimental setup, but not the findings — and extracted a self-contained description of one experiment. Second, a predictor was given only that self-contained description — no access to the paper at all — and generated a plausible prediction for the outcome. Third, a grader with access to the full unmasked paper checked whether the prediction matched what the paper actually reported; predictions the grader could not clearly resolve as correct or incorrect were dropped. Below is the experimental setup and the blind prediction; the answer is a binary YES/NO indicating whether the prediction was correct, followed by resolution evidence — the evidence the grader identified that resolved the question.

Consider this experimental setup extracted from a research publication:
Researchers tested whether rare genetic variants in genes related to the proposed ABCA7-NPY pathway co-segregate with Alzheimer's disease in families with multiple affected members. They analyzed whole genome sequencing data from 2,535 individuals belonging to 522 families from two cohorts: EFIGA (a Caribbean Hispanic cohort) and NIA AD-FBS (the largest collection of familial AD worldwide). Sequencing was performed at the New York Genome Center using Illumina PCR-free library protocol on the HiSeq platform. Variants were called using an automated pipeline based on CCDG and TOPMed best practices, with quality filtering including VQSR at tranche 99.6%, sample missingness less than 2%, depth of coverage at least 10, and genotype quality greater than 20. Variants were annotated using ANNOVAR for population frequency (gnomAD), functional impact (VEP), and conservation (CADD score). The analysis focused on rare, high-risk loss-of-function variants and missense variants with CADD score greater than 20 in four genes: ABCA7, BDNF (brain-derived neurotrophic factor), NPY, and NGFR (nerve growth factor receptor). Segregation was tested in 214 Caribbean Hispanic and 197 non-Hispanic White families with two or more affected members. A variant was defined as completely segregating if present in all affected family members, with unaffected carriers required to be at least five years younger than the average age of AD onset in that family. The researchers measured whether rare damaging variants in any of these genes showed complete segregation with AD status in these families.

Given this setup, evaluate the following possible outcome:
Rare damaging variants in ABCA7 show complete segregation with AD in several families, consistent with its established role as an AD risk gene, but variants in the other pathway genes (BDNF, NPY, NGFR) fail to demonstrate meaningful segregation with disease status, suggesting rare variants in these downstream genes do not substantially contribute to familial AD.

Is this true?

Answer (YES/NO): NO